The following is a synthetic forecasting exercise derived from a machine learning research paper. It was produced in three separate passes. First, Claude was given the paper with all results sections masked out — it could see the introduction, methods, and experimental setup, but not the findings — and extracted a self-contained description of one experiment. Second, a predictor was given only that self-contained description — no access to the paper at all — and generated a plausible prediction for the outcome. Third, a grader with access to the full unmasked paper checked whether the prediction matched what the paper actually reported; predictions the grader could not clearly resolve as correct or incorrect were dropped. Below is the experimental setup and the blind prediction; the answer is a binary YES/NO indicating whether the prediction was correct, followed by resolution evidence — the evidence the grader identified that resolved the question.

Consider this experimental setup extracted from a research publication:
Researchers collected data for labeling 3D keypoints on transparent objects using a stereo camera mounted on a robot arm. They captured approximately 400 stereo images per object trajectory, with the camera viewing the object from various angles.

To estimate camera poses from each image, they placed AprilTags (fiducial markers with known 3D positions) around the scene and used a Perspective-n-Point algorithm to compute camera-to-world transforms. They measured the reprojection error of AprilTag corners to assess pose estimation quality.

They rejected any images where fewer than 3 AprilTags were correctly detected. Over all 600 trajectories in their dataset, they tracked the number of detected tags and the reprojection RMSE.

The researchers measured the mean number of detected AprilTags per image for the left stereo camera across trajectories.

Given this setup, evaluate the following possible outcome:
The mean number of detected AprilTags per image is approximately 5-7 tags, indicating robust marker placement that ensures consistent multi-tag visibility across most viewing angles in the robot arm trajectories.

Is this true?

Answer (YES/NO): YES